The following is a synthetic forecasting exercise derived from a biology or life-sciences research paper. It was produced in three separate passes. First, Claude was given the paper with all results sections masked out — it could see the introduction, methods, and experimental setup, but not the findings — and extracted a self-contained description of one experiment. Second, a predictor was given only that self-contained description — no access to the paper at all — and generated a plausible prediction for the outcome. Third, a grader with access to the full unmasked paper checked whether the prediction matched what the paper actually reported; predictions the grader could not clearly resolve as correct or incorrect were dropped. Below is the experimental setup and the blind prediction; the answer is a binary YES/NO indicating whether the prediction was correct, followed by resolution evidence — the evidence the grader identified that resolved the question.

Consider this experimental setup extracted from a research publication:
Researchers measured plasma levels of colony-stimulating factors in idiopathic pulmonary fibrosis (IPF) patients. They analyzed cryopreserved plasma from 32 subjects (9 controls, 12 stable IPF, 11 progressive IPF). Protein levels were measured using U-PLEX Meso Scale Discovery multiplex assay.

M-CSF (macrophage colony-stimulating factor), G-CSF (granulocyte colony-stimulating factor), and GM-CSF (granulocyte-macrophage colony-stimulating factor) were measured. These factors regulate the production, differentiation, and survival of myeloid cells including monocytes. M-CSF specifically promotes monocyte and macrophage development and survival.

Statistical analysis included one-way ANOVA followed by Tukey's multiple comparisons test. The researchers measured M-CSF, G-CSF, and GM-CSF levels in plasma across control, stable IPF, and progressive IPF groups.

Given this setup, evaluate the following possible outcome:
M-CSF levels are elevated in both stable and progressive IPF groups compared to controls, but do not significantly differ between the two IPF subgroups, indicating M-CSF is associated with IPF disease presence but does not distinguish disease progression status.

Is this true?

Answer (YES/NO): NO